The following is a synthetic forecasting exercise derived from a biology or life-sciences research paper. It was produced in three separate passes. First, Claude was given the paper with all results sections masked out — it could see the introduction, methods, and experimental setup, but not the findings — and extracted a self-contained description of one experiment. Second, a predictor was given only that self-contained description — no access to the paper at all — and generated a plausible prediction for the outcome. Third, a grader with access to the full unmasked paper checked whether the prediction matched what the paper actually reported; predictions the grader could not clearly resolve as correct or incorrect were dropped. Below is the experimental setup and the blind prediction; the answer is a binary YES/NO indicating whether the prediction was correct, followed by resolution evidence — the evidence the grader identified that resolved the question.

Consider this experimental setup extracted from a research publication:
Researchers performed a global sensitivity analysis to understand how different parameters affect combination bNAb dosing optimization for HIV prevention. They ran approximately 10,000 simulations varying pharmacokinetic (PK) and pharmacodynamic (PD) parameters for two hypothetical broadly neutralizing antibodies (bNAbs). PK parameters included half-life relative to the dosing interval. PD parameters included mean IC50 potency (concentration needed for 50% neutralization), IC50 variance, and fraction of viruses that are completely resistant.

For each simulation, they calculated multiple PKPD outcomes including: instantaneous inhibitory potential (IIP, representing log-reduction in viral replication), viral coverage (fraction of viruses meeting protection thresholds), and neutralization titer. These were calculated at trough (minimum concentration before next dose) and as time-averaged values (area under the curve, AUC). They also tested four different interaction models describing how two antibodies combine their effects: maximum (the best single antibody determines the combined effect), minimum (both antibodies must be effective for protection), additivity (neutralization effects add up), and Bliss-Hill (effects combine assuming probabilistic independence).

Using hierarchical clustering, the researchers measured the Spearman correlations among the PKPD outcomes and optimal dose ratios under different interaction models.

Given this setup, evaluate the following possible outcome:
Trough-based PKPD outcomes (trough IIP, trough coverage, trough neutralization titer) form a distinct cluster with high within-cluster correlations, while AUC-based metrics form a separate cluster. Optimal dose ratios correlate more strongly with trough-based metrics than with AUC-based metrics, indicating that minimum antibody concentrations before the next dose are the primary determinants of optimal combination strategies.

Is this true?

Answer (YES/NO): NO